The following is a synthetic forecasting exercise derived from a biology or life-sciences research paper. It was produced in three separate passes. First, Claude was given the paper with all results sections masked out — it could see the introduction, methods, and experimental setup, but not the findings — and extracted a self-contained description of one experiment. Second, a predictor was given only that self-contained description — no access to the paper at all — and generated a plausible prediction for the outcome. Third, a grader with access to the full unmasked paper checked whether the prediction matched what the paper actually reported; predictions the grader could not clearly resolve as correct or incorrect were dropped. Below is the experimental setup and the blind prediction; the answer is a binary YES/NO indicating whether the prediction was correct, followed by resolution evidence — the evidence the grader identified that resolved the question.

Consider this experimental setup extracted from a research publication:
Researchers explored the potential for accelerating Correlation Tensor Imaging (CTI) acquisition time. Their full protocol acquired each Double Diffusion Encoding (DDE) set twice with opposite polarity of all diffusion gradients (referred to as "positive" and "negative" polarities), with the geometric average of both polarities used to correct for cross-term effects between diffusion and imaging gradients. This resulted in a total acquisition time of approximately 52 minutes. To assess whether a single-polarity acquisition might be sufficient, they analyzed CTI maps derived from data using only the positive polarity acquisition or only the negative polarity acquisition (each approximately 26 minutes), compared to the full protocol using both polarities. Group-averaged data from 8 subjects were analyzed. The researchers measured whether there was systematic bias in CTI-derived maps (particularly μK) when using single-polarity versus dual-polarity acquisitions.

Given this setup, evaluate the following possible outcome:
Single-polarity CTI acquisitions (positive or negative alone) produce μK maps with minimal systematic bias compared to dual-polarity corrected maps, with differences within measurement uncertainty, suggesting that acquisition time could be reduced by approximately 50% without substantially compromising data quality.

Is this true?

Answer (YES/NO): YES